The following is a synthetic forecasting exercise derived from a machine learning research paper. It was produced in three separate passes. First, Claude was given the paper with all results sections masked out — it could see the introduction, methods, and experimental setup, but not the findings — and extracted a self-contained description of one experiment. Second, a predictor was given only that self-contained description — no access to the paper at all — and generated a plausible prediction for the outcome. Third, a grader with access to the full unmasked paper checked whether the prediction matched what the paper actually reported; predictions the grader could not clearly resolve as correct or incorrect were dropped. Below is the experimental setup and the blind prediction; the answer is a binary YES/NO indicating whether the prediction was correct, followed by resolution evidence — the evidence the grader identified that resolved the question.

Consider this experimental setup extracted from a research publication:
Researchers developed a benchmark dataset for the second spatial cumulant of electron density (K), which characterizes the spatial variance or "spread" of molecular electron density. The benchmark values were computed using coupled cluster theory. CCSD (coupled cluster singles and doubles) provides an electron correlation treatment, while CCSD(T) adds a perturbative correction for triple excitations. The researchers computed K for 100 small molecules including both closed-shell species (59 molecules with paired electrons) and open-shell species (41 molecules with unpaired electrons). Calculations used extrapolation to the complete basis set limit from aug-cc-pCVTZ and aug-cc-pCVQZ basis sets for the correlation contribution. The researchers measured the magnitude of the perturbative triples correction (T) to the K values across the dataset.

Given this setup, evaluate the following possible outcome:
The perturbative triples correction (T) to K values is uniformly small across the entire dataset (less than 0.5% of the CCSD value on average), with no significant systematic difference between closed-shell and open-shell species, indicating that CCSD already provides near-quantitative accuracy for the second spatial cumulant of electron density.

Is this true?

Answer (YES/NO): YES